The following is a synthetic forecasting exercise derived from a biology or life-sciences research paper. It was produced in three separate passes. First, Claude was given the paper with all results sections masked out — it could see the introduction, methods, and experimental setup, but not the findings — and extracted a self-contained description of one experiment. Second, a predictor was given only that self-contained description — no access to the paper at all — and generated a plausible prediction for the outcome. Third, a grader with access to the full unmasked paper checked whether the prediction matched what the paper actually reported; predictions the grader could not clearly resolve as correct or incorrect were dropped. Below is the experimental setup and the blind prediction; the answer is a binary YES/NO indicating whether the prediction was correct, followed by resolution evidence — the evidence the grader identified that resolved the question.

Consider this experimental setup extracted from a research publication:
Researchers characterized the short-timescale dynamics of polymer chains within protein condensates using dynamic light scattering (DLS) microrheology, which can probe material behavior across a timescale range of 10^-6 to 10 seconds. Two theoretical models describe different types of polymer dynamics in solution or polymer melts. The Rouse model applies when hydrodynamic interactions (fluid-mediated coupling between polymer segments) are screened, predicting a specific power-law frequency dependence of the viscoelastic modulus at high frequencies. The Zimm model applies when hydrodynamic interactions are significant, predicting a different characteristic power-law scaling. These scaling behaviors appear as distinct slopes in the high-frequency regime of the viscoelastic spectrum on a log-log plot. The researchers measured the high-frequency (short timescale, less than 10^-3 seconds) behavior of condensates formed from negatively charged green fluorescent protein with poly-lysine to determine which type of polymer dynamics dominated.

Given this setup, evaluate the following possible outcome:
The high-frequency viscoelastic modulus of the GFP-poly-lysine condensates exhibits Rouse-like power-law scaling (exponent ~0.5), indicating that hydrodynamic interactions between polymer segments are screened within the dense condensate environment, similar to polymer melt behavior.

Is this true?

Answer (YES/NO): NO